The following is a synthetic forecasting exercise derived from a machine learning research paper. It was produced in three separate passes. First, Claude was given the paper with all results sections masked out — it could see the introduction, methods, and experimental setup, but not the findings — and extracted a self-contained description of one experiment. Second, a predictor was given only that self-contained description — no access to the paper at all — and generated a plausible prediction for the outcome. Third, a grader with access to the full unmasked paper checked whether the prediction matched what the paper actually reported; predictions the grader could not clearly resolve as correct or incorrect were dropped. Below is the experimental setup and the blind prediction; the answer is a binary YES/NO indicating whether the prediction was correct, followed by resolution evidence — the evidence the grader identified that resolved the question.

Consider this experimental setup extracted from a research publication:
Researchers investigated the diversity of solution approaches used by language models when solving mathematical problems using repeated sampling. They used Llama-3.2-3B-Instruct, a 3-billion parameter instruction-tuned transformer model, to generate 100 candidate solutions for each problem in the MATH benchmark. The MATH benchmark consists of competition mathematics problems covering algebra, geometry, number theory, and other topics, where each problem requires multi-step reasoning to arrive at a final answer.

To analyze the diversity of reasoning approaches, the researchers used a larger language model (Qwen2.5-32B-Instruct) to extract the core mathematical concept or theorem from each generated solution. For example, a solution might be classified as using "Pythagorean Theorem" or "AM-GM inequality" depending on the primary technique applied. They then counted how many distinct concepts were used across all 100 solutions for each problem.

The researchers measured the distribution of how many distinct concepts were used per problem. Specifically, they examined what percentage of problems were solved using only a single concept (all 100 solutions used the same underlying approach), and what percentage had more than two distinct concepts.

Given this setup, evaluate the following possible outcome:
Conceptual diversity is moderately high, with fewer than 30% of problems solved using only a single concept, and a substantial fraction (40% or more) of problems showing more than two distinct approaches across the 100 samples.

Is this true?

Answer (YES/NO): NO